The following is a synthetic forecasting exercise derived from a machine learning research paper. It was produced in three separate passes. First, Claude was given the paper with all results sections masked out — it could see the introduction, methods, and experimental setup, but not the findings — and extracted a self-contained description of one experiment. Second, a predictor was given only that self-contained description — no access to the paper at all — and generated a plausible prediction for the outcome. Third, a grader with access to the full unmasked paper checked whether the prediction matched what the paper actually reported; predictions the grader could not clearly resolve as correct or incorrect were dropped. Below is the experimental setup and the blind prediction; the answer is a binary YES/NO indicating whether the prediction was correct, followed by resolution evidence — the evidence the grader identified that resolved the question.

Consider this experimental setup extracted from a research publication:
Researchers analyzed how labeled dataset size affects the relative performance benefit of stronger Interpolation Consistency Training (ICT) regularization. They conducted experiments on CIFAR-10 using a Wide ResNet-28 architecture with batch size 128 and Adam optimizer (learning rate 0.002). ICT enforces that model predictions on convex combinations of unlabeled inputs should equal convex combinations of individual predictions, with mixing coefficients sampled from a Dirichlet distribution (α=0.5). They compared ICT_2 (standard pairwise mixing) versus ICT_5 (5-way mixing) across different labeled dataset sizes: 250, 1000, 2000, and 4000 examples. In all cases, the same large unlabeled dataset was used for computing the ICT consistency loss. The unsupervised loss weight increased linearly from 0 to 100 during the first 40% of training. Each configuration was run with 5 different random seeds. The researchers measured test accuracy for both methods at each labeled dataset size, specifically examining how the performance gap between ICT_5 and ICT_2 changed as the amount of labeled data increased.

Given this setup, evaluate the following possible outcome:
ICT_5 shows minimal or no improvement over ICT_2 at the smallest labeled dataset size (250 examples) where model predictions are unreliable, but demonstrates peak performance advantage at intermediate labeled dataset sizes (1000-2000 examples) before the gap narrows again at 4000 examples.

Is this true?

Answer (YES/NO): NO